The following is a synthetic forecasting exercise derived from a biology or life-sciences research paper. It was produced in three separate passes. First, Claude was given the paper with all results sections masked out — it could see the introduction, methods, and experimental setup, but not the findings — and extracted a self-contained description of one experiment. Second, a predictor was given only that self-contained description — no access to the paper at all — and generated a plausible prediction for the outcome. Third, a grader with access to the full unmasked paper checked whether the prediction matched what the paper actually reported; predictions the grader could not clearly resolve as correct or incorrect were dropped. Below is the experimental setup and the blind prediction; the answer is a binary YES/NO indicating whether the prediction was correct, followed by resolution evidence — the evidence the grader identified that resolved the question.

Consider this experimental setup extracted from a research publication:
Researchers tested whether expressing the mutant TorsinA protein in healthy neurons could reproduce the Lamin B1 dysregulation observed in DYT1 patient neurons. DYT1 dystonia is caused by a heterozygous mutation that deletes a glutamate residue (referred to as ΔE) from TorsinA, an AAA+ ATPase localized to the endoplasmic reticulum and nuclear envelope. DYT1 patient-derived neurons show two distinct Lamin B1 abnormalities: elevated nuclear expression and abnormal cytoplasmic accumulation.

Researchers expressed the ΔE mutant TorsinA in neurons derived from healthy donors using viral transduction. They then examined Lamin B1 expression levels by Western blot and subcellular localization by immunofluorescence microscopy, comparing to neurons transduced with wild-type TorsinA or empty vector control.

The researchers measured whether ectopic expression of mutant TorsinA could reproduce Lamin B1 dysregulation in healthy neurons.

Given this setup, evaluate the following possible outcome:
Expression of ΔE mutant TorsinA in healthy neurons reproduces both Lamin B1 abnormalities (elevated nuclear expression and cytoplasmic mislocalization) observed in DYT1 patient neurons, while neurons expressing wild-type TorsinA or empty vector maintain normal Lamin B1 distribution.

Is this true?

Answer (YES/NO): YES